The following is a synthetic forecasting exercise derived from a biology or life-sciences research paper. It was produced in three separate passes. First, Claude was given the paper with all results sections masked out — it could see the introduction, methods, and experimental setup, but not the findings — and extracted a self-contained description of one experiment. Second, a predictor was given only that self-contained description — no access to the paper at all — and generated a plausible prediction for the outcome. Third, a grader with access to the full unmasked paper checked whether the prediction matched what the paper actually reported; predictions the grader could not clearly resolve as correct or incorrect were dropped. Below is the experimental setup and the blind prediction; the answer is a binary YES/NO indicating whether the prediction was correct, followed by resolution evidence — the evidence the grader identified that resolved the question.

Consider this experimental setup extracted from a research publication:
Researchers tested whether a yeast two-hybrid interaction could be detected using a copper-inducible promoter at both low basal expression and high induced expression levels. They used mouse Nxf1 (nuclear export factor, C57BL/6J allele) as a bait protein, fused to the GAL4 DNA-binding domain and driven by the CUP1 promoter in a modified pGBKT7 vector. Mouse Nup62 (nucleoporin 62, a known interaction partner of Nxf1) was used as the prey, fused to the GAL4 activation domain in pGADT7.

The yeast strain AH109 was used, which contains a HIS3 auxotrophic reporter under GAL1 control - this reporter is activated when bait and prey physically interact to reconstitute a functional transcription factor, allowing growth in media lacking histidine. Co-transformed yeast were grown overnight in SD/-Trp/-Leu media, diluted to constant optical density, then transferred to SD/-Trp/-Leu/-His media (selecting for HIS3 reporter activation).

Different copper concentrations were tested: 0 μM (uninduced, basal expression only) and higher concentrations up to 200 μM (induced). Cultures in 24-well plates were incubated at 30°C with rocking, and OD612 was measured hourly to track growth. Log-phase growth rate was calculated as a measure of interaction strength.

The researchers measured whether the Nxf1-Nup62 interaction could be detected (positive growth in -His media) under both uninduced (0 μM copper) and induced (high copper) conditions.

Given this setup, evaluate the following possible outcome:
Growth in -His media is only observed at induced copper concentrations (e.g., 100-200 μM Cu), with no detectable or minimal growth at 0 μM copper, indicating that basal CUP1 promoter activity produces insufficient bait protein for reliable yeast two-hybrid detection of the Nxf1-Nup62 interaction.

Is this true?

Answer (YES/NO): NO